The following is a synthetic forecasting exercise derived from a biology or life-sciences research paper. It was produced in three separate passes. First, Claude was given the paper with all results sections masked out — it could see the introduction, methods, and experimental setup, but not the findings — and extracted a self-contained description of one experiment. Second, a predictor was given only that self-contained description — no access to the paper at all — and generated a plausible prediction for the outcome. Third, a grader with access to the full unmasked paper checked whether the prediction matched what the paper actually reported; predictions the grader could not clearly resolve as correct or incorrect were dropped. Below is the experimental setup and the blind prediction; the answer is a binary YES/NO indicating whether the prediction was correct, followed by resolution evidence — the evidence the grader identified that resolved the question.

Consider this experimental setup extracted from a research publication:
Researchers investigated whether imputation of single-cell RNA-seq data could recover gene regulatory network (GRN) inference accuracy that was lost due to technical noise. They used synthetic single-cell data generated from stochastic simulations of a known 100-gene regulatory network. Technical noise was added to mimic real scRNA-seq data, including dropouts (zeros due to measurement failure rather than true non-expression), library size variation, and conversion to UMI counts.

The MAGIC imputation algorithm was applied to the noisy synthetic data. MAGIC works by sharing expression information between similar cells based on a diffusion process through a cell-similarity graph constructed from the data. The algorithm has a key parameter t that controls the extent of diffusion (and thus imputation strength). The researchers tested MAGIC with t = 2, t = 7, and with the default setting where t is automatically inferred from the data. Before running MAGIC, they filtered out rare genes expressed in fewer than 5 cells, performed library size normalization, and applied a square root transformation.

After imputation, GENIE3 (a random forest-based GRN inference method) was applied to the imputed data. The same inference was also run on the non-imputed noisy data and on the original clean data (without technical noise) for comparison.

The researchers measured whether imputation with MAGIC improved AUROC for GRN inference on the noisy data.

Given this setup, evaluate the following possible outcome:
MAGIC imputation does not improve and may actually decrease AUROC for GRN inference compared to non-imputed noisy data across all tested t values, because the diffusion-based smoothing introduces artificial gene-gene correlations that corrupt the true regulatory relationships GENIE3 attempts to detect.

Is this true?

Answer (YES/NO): NO